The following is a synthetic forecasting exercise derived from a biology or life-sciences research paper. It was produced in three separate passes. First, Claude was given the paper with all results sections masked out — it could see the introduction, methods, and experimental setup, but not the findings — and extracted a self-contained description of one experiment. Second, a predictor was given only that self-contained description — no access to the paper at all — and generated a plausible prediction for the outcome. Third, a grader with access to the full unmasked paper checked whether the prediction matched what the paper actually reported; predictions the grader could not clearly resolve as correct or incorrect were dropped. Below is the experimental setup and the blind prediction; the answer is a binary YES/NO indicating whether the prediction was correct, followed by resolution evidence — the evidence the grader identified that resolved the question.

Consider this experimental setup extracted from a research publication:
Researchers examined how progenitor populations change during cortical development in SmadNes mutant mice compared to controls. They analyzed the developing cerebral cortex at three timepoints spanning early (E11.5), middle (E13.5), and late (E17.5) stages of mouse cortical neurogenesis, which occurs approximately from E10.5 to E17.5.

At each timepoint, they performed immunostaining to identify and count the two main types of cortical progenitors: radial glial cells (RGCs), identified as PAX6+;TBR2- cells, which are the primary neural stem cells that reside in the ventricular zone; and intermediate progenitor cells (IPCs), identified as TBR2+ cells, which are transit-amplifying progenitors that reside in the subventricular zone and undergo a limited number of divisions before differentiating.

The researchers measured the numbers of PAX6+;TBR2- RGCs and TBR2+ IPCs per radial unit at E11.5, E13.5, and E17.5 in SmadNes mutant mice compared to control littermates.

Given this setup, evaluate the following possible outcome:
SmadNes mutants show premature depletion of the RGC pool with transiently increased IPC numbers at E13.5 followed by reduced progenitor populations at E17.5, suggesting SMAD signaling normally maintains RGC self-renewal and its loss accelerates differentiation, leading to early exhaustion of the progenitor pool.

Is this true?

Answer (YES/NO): NO